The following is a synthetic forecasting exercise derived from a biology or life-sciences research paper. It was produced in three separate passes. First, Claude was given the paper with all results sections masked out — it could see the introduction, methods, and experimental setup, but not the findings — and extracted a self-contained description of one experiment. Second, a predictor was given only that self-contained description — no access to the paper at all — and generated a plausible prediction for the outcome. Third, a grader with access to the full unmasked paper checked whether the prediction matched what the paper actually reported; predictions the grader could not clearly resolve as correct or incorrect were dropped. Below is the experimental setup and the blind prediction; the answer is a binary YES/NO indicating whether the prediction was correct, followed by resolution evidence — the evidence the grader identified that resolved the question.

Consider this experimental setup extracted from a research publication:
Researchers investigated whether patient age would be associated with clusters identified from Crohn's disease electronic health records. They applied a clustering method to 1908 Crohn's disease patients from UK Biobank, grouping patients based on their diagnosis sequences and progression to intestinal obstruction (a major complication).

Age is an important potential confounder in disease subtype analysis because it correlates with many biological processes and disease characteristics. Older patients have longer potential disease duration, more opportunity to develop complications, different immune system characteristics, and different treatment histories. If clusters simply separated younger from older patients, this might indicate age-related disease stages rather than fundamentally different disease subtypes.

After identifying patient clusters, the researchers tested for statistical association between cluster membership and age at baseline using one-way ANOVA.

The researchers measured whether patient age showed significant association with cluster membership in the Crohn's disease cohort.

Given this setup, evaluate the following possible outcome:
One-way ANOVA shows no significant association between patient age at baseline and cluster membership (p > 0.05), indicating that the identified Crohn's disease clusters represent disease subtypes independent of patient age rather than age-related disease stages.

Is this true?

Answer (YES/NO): NO